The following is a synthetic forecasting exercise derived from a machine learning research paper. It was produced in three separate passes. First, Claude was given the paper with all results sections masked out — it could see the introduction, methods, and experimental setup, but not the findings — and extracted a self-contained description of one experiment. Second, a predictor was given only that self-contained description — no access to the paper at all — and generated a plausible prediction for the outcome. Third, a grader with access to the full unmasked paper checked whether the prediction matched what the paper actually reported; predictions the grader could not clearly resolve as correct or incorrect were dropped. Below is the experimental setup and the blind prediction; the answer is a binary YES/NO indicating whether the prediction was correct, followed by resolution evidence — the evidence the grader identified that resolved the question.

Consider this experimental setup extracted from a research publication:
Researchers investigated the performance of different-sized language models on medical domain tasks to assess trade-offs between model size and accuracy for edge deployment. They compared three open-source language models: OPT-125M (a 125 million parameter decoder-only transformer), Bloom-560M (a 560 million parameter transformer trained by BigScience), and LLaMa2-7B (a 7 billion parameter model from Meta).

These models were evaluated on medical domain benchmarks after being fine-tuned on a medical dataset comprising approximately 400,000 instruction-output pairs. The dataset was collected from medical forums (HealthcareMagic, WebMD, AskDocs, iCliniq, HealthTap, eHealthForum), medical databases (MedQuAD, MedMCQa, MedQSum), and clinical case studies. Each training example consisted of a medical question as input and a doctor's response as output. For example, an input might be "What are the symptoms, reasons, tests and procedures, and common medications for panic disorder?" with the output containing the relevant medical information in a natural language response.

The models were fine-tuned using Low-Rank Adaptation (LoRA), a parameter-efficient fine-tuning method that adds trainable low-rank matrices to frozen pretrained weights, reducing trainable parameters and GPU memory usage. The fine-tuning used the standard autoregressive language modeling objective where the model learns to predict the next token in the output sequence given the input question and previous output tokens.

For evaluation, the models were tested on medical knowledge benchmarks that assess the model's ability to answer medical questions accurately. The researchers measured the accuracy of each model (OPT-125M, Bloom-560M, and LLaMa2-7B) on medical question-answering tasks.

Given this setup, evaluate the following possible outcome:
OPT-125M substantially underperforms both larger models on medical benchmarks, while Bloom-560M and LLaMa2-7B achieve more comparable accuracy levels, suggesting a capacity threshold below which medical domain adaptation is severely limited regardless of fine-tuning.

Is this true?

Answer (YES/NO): NO